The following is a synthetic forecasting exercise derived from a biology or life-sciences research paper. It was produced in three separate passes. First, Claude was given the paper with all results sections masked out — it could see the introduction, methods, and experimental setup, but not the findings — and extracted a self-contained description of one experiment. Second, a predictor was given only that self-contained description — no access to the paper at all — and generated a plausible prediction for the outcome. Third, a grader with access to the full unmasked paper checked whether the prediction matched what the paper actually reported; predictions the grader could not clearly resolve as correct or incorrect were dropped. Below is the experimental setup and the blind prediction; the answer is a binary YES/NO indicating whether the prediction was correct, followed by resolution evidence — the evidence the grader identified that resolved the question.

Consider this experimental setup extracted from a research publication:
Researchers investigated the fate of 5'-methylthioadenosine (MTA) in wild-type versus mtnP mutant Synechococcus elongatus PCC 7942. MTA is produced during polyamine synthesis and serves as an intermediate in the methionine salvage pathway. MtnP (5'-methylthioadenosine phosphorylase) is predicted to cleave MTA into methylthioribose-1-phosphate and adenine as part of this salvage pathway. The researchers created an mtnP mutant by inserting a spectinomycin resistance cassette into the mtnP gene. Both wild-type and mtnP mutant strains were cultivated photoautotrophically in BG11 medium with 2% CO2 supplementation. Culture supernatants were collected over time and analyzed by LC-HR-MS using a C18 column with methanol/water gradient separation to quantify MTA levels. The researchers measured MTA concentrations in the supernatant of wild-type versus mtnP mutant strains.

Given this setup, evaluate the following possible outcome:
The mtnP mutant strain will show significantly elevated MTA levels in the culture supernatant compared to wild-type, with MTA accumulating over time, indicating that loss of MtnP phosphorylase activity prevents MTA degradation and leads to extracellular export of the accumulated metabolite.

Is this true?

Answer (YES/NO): YES